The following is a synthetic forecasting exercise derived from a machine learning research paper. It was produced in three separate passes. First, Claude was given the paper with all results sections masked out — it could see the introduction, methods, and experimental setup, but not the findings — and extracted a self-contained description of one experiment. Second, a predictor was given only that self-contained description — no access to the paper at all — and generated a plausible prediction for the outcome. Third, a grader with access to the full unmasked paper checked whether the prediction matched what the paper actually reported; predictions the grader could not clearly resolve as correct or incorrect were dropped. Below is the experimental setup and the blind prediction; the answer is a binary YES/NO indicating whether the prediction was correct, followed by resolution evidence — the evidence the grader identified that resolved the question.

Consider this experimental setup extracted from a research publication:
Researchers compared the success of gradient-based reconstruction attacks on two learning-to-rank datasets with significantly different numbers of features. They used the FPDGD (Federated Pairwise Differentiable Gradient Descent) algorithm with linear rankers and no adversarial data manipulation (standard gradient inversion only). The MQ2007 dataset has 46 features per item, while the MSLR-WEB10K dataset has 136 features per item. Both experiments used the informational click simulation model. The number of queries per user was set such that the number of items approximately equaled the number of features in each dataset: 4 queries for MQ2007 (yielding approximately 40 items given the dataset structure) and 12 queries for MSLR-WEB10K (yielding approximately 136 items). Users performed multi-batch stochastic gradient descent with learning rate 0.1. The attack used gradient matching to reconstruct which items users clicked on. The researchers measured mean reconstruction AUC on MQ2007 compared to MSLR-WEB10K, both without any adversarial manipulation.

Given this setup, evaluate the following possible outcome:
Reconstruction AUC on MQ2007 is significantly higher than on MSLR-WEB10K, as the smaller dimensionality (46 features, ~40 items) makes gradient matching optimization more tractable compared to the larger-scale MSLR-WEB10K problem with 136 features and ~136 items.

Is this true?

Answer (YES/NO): YES